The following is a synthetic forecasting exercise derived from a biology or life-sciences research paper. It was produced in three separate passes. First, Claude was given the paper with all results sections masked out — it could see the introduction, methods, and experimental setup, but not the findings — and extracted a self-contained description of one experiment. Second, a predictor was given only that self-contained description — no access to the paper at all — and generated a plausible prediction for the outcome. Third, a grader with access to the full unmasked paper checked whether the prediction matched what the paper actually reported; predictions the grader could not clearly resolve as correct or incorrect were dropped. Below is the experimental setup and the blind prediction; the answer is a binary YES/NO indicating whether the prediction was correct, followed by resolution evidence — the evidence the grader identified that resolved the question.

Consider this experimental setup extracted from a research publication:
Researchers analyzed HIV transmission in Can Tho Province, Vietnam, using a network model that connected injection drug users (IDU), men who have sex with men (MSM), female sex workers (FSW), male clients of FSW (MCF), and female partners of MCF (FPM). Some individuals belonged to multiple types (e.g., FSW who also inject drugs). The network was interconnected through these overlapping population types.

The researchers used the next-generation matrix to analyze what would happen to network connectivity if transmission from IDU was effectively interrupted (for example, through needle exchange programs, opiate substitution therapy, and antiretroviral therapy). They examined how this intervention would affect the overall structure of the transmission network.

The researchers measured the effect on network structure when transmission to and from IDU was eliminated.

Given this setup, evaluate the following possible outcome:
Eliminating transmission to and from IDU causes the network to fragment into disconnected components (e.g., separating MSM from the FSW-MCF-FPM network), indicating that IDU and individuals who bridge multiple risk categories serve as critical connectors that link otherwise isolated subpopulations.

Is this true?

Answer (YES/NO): YES